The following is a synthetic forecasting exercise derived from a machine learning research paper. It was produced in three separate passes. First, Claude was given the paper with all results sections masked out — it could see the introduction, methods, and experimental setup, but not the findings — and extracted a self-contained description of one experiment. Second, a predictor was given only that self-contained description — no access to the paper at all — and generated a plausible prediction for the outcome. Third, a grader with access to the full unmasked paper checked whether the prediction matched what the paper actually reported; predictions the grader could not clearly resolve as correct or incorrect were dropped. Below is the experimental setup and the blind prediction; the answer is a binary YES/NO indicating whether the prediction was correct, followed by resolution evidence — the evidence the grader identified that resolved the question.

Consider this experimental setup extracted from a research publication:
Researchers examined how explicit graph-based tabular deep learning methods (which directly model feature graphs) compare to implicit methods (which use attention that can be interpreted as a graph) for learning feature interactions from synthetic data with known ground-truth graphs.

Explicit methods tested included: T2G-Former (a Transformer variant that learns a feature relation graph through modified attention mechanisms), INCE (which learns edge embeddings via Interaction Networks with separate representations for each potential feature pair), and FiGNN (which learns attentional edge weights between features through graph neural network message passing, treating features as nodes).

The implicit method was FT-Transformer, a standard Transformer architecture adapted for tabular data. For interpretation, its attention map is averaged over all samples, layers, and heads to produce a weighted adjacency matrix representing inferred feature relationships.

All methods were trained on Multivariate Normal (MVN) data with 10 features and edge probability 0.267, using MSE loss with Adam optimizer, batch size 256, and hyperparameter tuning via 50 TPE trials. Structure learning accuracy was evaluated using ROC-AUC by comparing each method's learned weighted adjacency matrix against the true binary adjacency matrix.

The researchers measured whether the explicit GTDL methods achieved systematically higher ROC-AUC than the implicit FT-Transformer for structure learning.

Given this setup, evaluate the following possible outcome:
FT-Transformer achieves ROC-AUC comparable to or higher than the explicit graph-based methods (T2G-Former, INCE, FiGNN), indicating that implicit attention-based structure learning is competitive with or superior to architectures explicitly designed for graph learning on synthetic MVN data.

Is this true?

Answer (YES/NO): YES